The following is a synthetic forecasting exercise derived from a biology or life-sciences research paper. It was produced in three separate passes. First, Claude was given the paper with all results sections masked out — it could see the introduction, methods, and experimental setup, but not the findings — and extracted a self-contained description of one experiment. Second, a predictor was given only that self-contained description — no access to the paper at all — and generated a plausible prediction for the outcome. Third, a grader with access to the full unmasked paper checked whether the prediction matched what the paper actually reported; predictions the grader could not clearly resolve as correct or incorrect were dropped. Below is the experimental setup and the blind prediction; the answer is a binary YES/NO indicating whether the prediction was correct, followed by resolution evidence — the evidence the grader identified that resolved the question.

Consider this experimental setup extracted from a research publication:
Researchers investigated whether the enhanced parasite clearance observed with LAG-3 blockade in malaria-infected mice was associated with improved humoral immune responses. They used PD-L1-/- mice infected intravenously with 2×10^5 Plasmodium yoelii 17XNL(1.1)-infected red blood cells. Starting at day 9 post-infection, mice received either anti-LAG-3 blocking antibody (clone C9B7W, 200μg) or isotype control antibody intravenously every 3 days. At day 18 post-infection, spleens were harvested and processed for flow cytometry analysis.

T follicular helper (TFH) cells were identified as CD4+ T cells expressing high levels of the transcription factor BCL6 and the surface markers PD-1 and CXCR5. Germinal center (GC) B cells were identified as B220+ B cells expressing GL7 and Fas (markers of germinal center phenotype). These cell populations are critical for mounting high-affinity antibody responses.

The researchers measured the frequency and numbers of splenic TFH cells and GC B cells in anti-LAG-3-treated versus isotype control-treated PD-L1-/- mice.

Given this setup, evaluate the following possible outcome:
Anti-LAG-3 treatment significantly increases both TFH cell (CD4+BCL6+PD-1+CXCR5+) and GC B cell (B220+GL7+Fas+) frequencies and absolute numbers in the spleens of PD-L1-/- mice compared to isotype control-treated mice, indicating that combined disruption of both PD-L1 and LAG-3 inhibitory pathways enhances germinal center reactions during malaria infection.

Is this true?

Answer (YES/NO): NO